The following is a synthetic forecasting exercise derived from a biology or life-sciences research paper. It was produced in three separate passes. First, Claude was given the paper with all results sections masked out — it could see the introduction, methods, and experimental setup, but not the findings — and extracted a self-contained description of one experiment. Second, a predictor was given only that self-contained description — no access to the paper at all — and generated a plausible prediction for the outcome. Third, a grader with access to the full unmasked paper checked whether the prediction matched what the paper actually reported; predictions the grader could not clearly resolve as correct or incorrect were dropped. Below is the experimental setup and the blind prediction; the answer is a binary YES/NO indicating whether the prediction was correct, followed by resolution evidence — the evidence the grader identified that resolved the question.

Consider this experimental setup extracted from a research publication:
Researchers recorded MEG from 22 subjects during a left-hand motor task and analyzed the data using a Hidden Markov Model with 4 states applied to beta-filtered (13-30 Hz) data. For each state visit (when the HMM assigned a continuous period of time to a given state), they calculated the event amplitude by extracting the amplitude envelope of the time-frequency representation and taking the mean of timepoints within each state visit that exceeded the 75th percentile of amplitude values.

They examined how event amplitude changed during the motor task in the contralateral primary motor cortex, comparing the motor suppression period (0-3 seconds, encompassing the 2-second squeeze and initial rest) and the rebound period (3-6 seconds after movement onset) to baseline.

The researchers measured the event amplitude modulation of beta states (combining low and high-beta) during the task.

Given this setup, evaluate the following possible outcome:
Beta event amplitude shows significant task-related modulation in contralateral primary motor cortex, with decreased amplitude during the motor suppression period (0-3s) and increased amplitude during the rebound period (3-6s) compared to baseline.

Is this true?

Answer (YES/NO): YES